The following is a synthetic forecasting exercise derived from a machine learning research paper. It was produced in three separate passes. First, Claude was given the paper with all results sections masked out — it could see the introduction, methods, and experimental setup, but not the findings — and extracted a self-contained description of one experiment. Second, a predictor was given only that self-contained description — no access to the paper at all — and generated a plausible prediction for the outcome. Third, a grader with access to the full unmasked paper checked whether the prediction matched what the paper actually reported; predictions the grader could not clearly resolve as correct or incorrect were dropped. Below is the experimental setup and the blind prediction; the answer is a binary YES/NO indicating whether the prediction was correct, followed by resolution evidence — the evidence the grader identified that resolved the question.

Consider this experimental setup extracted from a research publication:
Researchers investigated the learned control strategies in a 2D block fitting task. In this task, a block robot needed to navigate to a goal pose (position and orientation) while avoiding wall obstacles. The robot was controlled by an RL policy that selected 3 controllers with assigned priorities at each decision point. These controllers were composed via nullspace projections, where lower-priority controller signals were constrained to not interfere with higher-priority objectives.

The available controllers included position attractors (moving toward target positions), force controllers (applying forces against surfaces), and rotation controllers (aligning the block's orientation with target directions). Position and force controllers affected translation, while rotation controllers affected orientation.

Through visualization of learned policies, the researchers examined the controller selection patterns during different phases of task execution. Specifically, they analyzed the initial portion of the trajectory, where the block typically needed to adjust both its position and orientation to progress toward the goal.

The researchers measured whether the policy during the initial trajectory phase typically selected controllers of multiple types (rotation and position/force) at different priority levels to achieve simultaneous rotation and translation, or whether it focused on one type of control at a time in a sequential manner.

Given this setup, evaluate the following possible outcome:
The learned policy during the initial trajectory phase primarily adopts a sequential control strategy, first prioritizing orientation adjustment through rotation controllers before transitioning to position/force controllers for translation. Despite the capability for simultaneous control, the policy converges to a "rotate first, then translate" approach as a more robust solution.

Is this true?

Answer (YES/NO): NO